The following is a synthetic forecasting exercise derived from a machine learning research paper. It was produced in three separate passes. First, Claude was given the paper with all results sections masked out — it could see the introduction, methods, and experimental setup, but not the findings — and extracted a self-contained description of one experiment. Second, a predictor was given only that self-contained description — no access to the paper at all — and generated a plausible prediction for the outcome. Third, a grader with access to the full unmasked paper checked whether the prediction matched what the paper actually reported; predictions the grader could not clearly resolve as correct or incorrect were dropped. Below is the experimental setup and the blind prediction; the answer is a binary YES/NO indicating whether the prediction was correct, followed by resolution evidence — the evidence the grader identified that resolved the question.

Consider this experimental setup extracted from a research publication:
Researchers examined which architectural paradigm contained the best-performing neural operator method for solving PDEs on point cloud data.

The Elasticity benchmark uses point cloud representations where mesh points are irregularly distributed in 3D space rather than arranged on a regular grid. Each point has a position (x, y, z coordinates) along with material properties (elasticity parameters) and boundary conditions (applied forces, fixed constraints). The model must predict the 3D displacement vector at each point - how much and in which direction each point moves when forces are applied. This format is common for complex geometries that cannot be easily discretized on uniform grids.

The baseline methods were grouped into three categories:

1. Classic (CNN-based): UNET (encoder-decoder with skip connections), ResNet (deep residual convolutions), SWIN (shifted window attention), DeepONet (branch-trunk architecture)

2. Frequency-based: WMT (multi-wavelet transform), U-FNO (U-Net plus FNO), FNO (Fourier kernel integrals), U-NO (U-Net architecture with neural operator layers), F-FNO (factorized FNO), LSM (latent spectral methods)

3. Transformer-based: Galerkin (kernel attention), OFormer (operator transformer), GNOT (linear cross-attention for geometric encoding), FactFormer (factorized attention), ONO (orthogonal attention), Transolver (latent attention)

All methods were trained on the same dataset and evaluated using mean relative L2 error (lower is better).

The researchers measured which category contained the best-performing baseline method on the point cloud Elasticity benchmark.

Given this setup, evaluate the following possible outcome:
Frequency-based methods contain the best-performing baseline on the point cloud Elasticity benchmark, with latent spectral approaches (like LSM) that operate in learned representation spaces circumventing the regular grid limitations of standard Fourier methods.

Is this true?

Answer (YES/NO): NO